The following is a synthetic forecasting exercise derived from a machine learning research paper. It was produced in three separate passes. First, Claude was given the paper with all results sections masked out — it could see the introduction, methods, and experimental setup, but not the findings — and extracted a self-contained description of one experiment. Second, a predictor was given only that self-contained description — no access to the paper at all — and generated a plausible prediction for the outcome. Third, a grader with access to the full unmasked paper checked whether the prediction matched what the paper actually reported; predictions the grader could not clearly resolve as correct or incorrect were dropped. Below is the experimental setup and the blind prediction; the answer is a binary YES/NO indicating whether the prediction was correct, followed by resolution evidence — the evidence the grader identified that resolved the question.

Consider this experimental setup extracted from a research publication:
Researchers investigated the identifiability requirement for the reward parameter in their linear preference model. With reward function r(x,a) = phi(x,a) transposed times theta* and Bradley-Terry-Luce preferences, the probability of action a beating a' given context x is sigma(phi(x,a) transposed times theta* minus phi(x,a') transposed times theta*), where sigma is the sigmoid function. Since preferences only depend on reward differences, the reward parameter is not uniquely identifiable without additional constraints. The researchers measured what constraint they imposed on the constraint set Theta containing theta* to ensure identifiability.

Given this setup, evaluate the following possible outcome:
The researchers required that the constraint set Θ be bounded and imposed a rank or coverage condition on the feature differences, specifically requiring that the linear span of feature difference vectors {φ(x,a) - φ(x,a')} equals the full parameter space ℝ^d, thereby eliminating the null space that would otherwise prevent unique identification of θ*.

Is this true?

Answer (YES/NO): NO